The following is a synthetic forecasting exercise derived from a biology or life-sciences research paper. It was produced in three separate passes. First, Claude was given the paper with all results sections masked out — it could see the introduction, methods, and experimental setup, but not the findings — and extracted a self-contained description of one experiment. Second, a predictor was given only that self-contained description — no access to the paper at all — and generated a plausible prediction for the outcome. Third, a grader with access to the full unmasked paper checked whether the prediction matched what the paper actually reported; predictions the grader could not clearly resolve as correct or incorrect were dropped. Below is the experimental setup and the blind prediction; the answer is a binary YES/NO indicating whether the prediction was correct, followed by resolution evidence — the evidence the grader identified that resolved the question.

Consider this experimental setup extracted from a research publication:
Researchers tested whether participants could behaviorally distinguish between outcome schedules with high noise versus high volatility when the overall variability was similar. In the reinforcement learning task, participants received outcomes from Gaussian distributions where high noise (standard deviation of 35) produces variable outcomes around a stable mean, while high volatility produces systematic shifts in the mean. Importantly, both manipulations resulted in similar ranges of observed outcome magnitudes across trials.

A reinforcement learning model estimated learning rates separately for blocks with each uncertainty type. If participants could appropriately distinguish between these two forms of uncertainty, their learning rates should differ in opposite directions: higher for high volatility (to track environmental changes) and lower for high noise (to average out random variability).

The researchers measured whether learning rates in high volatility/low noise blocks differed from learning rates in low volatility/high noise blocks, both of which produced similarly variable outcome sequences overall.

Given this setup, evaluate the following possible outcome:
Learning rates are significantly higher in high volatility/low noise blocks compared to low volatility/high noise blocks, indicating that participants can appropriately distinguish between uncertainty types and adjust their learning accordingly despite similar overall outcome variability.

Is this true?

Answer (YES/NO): NO